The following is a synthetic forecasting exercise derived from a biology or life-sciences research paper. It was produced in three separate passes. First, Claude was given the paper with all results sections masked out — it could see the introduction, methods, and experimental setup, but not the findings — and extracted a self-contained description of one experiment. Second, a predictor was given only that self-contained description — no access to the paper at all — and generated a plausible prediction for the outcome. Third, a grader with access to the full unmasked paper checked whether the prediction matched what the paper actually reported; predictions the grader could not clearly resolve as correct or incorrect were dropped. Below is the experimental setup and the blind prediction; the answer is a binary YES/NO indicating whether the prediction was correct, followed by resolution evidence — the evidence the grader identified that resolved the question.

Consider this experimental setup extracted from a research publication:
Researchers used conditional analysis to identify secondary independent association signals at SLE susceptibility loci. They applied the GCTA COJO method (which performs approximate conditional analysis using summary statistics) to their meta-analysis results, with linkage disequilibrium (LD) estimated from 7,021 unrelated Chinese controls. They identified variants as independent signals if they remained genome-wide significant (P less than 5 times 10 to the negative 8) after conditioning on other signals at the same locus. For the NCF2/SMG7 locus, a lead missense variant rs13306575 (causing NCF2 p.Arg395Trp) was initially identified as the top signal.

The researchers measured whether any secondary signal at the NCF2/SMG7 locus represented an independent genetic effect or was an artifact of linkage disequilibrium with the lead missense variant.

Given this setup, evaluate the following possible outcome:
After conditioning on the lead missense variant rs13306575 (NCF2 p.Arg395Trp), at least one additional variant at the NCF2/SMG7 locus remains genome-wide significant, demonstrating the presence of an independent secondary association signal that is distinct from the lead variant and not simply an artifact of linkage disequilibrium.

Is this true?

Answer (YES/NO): YES